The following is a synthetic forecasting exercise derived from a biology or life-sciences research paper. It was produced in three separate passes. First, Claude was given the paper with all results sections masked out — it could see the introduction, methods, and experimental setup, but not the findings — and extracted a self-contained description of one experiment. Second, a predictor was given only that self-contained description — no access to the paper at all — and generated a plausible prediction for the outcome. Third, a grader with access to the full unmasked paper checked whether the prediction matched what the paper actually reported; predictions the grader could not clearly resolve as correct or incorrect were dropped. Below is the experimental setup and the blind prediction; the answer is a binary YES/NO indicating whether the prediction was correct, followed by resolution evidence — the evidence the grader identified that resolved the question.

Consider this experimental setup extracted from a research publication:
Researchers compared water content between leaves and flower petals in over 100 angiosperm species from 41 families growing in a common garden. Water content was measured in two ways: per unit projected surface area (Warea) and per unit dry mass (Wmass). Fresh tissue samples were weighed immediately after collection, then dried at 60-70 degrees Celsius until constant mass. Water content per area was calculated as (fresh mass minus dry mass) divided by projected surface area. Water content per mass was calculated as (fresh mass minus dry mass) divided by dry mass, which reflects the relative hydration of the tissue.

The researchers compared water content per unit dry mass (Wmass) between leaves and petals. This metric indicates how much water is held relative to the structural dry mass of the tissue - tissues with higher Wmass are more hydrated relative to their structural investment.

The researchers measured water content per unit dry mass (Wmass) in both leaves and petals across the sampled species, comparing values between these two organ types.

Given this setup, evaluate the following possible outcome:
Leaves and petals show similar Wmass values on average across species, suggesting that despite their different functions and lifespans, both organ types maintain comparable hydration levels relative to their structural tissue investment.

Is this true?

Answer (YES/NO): NO